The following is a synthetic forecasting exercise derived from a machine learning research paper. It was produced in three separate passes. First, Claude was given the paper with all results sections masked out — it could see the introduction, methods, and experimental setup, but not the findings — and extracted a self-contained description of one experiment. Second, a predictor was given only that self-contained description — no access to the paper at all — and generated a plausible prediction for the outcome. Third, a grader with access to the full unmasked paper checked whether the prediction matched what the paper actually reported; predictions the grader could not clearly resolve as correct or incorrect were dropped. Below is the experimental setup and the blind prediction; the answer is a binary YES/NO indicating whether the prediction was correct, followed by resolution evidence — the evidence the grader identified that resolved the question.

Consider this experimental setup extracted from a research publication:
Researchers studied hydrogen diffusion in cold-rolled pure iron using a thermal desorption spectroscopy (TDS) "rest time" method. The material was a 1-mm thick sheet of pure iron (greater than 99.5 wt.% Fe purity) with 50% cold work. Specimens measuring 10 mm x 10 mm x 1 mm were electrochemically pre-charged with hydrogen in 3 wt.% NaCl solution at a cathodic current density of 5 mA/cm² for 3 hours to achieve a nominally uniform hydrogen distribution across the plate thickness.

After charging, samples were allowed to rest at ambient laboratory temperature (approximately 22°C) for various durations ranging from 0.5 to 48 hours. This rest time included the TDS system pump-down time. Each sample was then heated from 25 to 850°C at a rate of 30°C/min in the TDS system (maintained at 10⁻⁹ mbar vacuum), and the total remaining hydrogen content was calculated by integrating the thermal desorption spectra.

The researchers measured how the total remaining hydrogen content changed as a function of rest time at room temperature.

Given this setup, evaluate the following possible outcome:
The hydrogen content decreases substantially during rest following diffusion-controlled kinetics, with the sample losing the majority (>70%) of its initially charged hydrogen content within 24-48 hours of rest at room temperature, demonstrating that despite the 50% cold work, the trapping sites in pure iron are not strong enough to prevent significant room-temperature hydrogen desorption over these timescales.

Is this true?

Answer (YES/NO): YES